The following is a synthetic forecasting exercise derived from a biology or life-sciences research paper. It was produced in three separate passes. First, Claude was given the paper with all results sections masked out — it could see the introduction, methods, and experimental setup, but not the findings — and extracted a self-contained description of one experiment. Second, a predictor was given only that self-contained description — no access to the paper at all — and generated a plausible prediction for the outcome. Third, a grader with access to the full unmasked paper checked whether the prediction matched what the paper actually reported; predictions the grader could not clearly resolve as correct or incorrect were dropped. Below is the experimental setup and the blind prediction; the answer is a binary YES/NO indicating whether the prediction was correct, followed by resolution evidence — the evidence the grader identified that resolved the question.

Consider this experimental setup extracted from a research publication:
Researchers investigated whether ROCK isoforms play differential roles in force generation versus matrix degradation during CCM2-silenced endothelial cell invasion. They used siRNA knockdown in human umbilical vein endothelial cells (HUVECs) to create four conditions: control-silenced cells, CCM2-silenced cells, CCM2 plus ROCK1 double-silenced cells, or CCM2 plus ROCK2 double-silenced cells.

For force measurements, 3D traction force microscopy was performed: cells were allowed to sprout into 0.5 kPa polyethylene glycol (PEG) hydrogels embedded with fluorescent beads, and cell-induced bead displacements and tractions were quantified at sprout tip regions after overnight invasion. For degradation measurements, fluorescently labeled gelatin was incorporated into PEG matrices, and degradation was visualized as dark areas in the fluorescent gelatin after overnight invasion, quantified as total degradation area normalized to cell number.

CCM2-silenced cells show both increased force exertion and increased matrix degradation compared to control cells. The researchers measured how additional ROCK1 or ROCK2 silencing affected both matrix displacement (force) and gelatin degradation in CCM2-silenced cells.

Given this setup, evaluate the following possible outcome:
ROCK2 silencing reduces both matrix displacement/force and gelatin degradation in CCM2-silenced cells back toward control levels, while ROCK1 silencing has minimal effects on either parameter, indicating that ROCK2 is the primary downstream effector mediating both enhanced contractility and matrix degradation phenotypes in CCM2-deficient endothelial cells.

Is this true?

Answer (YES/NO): NO